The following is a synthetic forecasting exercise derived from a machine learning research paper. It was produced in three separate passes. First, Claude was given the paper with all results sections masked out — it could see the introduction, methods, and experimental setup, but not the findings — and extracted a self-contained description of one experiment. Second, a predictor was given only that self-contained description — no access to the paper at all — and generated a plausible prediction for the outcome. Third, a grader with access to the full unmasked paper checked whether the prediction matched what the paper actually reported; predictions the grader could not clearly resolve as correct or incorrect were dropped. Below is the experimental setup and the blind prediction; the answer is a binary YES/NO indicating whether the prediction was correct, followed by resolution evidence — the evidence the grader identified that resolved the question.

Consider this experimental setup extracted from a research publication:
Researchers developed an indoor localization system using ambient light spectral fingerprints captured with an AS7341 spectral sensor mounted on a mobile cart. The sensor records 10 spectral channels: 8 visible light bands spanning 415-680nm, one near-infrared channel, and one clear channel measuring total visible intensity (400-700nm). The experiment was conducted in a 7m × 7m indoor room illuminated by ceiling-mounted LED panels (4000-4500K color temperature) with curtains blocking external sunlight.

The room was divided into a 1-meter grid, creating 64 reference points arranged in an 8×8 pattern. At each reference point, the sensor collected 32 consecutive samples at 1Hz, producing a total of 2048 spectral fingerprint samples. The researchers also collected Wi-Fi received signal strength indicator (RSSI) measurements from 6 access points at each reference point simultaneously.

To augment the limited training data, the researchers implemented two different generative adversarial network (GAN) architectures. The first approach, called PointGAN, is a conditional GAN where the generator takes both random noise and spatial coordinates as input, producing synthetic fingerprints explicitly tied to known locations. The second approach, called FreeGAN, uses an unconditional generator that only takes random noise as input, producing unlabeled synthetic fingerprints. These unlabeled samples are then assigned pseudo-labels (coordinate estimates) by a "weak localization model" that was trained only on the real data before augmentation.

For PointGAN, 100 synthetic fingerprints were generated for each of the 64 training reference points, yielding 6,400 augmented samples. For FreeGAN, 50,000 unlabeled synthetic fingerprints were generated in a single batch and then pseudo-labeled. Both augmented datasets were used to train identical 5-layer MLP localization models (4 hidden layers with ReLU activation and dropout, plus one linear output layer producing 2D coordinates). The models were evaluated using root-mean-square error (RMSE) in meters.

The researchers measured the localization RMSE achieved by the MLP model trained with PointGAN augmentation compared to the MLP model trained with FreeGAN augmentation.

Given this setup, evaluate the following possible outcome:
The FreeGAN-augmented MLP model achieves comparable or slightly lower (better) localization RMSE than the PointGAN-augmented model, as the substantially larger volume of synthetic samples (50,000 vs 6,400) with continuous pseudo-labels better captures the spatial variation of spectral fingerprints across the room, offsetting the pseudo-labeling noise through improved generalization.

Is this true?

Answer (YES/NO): YES